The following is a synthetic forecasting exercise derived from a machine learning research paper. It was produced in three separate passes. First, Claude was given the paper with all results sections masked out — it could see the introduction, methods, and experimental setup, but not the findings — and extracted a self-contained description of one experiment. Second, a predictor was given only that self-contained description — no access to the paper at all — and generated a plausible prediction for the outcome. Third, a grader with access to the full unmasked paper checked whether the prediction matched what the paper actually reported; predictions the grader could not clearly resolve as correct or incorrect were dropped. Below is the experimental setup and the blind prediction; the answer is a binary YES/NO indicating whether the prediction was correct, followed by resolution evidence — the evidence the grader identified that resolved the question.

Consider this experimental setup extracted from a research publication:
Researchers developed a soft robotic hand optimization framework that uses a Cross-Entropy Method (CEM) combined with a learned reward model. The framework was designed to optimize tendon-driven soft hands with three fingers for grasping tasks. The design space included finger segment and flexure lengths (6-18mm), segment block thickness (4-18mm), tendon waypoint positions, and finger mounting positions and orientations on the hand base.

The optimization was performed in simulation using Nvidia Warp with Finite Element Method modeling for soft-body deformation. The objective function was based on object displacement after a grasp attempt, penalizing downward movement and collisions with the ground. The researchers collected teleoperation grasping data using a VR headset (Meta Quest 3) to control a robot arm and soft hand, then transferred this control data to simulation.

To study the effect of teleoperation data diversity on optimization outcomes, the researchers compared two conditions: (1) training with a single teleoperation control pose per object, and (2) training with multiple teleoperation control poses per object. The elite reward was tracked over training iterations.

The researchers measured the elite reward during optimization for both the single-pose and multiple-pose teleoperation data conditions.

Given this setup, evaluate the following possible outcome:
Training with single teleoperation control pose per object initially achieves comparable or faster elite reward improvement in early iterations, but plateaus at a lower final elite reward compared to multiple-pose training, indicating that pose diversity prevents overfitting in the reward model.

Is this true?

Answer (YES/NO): NO